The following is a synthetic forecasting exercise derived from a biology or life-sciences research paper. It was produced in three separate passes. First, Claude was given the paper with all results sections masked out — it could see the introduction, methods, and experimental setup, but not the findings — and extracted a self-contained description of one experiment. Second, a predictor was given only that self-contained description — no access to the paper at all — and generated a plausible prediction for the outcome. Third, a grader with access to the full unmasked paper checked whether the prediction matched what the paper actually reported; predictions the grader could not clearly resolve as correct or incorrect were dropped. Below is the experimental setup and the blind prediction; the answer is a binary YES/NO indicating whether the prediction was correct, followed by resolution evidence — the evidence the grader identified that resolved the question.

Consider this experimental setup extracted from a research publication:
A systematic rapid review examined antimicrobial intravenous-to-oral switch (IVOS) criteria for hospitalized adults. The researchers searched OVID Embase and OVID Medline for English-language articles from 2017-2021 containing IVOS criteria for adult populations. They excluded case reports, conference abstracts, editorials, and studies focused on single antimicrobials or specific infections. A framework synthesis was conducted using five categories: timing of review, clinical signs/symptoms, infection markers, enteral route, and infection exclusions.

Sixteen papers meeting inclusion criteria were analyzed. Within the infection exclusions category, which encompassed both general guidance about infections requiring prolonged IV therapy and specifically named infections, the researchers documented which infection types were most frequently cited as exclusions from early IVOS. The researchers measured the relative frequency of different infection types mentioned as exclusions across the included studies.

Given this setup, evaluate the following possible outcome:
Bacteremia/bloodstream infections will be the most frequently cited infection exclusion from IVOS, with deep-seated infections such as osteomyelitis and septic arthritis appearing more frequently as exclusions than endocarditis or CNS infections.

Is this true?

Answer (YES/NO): NO